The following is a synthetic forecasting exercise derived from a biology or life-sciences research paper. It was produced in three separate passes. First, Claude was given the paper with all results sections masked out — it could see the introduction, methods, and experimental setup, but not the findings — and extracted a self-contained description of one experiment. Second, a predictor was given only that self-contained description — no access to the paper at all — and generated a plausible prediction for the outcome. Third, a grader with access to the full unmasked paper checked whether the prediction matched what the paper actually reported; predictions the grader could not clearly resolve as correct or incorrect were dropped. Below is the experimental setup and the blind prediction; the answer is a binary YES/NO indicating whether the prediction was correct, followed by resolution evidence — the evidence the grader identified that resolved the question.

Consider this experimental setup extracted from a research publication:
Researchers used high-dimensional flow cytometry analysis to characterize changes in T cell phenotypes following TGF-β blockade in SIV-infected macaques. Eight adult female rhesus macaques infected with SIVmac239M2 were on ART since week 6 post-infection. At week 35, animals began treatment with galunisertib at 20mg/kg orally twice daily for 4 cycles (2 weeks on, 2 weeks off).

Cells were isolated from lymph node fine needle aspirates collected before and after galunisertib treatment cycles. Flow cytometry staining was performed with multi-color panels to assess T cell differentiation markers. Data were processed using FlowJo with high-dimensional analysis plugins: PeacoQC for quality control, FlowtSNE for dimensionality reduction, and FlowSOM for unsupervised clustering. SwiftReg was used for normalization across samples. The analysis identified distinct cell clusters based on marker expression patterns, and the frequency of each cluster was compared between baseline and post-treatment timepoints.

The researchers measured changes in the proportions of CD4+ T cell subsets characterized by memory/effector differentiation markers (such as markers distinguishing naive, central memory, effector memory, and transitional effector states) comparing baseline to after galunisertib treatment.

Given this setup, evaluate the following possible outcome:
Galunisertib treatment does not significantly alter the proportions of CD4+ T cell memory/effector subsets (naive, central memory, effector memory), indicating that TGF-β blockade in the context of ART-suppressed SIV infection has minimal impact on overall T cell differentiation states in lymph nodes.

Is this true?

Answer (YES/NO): NO